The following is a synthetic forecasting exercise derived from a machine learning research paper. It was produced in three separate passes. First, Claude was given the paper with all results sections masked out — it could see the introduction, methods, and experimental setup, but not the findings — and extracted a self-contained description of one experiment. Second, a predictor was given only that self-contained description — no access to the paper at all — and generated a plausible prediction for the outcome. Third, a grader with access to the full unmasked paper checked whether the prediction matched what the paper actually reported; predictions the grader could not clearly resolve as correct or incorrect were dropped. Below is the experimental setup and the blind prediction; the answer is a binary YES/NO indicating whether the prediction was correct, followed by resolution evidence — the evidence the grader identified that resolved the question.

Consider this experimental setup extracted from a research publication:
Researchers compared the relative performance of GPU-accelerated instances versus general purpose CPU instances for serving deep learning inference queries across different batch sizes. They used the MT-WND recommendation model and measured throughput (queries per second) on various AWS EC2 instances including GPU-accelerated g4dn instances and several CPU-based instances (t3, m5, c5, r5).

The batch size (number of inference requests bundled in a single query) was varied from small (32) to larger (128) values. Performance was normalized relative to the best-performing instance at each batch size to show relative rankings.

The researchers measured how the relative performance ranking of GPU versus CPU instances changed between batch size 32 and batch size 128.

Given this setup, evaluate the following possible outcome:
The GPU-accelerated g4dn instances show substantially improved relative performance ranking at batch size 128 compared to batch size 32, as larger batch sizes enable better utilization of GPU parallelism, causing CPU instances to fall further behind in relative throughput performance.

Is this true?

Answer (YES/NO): YES